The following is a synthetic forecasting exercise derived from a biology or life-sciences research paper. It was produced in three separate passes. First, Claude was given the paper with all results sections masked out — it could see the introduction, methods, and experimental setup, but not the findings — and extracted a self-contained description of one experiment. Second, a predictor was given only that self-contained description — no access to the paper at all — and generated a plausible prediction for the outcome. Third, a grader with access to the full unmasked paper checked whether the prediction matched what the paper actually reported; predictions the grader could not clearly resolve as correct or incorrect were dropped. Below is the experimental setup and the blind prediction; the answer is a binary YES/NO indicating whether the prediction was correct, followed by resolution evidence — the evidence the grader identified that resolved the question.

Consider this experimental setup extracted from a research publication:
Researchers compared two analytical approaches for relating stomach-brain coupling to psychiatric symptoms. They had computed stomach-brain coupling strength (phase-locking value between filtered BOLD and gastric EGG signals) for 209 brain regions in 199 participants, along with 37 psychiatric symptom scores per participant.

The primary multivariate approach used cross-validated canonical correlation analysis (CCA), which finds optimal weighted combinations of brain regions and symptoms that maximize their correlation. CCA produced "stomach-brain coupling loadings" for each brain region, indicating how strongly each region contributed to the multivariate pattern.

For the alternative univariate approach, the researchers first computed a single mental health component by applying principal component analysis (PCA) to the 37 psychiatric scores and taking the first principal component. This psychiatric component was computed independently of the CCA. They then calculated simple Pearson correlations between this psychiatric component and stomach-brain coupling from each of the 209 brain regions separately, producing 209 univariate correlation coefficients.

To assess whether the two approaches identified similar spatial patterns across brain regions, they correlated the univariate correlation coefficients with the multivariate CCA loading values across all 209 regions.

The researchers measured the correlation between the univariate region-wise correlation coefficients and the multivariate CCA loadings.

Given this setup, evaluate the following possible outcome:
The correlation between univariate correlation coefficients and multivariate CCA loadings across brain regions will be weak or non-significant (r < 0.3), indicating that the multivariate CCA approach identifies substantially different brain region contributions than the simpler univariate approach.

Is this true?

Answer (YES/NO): NO